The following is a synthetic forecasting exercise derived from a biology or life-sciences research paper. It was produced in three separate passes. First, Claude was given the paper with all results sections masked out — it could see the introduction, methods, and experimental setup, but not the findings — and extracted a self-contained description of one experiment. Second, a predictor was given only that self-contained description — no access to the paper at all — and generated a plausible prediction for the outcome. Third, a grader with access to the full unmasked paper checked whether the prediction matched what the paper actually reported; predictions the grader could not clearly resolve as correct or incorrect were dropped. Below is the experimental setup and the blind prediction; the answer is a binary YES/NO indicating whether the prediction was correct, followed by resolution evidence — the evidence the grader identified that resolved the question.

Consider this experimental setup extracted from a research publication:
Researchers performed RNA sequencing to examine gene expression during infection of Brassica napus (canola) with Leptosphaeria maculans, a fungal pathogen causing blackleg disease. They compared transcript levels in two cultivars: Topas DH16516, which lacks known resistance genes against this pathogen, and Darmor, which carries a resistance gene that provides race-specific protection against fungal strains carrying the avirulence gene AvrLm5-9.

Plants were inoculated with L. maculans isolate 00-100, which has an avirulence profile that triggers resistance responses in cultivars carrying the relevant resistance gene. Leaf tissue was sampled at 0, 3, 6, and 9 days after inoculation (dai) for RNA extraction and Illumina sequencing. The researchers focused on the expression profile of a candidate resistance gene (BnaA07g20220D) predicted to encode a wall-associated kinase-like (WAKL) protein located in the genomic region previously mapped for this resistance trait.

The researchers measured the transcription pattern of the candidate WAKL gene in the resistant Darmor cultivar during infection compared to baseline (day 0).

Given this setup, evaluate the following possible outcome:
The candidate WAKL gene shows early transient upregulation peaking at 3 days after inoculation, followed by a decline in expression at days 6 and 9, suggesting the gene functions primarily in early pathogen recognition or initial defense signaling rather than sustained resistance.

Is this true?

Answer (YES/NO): NO